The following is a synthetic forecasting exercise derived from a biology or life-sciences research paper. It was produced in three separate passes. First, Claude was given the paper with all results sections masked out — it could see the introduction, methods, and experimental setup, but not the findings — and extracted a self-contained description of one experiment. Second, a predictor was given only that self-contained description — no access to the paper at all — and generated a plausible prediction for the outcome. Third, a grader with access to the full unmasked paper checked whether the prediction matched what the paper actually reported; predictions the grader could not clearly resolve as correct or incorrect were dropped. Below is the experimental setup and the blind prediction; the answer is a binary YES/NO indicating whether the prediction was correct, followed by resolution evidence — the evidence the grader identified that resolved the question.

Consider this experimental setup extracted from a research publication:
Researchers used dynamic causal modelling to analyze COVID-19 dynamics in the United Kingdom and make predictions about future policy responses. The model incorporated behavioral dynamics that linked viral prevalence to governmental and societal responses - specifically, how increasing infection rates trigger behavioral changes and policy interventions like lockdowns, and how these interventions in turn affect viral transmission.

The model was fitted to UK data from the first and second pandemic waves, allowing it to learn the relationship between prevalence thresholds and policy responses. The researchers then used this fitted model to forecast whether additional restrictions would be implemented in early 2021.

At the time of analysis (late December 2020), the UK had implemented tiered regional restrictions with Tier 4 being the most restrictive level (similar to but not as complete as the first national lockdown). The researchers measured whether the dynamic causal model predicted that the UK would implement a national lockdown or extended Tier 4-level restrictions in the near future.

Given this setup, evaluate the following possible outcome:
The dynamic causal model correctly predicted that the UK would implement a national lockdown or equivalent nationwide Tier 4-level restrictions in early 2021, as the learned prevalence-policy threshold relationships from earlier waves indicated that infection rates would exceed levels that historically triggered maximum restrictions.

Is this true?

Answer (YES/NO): YES